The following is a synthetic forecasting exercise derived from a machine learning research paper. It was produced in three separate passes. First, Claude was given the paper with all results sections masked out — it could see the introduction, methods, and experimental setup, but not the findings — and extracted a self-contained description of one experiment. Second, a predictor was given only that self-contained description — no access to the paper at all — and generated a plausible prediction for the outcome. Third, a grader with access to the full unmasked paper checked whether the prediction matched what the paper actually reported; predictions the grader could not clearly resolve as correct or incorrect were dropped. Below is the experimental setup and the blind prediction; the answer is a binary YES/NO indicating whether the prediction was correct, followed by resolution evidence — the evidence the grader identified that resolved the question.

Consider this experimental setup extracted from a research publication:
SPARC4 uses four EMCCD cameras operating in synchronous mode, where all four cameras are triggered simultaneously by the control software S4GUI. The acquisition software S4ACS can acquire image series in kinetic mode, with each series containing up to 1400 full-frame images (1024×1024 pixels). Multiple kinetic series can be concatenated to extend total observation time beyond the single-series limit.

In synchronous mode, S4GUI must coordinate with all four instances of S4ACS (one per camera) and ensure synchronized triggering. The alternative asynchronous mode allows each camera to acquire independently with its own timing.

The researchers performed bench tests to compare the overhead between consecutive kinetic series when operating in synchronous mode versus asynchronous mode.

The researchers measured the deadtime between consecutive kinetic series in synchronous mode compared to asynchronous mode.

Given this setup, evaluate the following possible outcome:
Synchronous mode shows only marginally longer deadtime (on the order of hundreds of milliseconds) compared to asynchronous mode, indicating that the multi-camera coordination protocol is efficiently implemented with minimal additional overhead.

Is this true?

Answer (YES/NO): NO